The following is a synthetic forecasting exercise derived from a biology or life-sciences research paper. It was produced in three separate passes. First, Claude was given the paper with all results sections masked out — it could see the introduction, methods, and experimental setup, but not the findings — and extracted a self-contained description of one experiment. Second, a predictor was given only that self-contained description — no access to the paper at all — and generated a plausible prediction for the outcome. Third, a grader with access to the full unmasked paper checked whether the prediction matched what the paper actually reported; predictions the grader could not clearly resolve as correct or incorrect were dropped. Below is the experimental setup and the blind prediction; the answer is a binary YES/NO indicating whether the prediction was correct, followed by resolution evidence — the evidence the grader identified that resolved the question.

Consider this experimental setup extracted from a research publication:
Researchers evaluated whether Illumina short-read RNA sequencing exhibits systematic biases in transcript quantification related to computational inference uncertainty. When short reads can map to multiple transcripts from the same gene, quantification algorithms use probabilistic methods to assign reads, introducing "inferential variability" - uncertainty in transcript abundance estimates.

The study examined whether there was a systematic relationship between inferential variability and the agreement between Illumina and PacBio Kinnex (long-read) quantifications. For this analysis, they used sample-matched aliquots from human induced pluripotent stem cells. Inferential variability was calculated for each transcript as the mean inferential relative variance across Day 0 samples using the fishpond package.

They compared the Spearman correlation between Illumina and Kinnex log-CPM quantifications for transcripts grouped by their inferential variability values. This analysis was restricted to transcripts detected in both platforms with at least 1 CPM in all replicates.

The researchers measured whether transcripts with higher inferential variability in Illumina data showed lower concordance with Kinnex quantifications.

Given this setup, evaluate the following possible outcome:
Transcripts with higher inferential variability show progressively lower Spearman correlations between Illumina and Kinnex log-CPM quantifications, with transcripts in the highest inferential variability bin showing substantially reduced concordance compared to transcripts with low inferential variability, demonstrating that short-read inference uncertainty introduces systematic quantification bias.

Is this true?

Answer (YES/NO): NO